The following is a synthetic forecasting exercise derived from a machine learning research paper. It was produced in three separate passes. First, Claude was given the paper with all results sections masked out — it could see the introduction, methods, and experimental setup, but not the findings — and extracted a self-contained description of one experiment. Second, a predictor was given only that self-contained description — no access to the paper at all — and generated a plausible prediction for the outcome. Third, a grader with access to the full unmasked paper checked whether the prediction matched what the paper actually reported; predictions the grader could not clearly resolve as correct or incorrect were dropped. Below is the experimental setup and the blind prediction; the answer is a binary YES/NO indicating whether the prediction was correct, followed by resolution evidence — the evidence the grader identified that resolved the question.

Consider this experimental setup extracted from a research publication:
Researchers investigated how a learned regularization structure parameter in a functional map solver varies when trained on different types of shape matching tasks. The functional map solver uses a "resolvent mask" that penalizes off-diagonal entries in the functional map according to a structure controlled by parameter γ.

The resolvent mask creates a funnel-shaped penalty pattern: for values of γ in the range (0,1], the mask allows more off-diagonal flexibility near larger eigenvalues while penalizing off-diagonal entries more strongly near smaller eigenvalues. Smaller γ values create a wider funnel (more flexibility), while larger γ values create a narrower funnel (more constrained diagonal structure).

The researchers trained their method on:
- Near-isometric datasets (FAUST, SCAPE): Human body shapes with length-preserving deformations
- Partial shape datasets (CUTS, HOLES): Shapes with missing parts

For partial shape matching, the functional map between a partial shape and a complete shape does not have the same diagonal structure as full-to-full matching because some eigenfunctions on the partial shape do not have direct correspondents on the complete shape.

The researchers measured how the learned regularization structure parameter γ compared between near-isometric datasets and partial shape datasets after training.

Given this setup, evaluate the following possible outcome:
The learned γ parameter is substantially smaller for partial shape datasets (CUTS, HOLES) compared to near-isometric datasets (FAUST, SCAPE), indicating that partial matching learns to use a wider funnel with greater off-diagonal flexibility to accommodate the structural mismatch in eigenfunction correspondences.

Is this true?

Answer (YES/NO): NO